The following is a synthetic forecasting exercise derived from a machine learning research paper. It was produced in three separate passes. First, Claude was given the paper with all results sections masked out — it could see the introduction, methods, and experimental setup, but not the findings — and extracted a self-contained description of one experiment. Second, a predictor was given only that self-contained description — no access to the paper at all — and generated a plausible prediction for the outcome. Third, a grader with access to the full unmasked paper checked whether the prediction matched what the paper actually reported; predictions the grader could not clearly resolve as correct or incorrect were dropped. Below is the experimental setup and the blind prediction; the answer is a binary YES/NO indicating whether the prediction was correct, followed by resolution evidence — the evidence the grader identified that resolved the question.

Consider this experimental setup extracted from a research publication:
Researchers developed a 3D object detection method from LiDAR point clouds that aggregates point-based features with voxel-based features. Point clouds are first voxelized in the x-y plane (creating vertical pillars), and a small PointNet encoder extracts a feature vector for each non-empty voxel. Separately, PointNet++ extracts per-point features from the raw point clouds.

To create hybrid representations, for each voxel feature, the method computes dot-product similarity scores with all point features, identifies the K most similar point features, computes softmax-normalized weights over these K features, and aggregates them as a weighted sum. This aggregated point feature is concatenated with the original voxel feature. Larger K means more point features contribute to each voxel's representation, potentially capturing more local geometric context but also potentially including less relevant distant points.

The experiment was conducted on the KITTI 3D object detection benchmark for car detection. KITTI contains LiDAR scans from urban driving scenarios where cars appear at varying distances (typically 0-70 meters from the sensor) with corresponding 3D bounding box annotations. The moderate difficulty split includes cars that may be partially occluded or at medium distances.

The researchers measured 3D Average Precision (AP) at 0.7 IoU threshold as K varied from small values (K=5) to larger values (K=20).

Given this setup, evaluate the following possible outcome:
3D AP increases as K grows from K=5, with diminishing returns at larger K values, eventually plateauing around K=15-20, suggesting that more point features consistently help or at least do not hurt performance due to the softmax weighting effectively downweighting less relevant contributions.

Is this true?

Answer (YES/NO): NO